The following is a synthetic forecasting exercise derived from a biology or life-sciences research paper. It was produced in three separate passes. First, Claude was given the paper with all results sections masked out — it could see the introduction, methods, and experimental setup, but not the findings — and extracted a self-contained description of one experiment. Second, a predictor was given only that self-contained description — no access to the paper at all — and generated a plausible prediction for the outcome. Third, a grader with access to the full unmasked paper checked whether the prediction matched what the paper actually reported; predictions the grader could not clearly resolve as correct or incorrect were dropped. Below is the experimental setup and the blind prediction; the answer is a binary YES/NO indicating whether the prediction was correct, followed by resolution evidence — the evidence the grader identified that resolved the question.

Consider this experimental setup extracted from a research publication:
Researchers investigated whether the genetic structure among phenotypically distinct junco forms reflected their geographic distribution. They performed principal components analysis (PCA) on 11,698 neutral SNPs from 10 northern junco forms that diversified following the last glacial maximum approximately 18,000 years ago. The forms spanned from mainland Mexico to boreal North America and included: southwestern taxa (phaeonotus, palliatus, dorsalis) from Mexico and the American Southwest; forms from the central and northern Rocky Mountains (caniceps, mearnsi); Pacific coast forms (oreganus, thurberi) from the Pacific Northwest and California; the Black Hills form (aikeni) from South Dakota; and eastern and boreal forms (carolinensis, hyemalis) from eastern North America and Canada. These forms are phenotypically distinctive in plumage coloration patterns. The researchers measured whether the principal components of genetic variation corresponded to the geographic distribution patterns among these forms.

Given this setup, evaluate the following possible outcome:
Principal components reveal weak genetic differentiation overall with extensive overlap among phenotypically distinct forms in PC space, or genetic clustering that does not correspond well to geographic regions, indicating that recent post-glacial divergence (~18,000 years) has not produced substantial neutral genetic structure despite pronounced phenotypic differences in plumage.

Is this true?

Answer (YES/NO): NO